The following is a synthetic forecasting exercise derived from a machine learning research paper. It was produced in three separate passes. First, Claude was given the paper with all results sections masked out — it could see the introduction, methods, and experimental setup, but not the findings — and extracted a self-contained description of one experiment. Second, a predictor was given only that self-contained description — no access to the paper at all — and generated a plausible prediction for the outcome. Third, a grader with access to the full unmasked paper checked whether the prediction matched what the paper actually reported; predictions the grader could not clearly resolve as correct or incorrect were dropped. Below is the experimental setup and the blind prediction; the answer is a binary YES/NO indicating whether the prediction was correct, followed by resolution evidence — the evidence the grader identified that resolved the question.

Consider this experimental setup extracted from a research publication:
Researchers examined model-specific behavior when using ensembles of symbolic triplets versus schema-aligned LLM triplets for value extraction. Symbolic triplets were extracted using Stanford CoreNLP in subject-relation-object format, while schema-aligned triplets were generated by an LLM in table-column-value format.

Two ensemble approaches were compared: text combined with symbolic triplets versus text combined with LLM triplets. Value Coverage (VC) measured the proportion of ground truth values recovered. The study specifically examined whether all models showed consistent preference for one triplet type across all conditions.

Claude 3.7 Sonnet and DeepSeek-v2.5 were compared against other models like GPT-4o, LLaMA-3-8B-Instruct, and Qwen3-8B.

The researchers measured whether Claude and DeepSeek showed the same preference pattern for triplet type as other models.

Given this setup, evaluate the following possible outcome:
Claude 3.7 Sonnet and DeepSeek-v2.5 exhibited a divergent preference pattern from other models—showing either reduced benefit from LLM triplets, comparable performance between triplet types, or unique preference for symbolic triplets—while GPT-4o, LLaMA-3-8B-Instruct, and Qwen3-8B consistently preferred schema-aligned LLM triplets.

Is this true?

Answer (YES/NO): YES